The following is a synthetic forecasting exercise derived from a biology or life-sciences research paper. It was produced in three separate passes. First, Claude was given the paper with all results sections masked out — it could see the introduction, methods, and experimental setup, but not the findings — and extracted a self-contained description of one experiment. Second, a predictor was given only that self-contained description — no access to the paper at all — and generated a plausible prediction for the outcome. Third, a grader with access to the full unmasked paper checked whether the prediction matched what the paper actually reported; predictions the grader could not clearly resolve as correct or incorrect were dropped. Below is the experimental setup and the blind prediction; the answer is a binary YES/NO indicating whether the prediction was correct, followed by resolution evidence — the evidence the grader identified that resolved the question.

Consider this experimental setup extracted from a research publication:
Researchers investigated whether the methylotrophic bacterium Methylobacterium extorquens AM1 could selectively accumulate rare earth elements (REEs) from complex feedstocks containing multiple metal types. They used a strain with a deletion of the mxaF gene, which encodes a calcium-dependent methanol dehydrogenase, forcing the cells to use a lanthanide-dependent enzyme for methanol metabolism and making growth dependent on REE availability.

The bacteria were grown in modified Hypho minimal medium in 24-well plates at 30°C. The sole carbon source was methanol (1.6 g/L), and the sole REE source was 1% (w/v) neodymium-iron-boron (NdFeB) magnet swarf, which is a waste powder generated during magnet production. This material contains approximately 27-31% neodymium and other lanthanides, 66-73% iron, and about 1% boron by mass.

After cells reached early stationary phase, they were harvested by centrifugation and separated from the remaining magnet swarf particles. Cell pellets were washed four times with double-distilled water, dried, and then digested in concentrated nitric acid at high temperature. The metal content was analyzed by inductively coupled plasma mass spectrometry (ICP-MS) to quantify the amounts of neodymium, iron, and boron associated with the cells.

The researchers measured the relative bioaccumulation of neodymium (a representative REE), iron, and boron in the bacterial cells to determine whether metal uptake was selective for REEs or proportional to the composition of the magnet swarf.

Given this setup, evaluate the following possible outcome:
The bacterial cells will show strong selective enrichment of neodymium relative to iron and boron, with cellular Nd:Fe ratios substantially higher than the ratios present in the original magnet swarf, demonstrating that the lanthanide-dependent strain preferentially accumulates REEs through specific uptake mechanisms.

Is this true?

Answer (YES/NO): YES